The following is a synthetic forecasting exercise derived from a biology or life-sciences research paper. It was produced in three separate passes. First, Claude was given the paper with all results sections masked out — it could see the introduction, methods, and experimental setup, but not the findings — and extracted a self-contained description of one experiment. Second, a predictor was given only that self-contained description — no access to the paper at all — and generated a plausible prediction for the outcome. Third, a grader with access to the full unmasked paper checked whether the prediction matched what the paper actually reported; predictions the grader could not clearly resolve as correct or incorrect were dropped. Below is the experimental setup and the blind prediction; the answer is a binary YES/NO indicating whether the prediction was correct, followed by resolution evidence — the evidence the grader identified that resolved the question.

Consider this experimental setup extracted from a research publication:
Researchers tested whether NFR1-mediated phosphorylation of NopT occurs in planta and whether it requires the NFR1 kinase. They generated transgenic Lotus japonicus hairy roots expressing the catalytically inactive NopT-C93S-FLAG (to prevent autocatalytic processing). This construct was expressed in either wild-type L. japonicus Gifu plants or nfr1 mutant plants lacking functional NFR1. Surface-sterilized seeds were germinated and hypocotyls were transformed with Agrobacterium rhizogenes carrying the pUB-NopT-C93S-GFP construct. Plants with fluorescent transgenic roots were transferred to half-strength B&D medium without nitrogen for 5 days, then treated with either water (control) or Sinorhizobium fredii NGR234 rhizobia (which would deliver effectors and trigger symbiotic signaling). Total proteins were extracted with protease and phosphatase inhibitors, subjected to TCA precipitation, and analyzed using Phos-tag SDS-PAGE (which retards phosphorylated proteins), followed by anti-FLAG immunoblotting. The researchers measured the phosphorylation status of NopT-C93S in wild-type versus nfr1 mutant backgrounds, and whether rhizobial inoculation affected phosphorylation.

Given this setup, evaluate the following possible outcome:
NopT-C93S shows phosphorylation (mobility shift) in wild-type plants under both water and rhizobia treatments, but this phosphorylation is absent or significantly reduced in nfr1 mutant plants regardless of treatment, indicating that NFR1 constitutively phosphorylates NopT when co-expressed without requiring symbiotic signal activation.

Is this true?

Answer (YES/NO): NO